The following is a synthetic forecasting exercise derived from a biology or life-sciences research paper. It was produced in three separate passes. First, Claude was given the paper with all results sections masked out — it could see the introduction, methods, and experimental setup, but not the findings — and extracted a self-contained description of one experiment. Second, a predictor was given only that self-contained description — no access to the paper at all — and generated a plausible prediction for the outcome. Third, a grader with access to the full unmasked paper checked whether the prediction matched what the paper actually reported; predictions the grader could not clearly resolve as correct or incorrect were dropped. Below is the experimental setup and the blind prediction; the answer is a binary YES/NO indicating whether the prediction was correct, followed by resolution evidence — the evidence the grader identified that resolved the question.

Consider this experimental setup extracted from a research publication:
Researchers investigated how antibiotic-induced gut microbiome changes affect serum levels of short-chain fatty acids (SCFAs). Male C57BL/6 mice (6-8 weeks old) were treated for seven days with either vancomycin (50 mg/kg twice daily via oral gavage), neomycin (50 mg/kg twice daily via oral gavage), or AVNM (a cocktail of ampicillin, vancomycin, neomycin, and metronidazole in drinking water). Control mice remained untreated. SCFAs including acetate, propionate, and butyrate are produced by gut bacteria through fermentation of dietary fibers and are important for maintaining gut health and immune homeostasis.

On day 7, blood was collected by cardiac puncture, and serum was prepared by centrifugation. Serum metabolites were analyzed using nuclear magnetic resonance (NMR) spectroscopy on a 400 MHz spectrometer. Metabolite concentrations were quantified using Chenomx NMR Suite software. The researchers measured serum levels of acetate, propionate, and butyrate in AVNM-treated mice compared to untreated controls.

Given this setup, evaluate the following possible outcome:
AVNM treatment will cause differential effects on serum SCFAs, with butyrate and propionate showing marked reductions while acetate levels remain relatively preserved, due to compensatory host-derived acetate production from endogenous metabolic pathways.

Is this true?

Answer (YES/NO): NO